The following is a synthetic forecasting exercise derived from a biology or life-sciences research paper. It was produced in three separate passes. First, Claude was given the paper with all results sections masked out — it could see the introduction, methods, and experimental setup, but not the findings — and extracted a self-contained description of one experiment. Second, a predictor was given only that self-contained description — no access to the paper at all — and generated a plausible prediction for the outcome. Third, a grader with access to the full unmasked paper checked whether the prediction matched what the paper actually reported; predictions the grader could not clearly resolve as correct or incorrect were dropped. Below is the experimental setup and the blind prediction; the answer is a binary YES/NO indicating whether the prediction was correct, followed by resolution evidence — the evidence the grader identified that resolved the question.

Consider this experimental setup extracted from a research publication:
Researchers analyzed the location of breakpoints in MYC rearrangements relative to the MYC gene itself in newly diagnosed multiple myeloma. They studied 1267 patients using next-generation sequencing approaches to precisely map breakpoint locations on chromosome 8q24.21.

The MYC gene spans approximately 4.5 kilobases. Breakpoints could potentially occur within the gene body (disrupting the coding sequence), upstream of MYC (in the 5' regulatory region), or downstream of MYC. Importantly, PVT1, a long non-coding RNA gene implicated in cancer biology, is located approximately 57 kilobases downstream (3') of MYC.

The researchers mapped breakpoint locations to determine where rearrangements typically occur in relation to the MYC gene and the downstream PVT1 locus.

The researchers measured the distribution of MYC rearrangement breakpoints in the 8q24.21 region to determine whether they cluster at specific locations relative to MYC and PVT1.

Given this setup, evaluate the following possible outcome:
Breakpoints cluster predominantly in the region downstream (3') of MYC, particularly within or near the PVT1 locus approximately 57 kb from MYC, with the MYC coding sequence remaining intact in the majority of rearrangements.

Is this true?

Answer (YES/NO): NO